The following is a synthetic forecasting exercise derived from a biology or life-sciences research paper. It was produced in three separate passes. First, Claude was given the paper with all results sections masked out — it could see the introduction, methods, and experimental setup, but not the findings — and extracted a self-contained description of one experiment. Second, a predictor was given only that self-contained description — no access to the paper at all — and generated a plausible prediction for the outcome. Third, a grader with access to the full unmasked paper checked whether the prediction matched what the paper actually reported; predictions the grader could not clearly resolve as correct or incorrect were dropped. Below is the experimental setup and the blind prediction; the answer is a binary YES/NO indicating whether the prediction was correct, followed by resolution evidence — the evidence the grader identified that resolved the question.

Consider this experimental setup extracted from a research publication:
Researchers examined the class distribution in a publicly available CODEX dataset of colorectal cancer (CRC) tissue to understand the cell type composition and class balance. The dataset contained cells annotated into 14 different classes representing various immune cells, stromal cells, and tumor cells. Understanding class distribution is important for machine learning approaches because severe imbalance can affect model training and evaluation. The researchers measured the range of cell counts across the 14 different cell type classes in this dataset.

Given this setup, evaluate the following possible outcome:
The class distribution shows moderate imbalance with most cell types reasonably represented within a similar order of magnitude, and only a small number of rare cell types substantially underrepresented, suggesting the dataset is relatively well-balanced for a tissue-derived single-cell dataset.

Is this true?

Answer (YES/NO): NO